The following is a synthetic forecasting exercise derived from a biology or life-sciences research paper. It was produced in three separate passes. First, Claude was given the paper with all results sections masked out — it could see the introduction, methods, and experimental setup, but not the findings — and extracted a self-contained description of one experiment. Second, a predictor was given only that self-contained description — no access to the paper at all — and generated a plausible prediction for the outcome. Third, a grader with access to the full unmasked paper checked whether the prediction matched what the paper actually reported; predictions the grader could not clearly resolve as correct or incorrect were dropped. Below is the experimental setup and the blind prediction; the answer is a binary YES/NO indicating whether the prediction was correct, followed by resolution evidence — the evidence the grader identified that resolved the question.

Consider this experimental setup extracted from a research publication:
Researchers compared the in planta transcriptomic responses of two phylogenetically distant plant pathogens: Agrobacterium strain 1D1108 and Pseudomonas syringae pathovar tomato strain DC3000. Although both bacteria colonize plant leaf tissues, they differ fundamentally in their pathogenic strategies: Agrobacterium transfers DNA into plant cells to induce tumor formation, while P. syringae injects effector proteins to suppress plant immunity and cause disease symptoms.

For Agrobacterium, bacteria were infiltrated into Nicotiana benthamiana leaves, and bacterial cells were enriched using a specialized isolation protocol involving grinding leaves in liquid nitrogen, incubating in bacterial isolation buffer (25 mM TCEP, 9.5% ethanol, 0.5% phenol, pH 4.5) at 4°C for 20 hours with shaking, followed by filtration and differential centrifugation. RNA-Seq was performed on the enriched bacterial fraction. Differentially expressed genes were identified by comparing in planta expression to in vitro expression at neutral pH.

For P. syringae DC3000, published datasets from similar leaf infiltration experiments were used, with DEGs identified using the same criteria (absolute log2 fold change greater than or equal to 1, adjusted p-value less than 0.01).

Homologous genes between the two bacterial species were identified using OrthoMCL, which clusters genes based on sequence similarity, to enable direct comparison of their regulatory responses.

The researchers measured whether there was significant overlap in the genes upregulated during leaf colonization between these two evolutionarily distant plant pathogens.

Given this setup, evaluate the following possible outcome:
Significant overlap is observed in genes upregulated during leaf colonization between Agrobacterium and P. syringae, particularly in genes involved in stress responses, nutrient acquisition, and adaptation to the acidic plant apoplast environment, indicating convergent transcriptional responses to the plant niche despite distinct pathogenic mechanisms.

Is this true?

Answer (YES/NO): NO